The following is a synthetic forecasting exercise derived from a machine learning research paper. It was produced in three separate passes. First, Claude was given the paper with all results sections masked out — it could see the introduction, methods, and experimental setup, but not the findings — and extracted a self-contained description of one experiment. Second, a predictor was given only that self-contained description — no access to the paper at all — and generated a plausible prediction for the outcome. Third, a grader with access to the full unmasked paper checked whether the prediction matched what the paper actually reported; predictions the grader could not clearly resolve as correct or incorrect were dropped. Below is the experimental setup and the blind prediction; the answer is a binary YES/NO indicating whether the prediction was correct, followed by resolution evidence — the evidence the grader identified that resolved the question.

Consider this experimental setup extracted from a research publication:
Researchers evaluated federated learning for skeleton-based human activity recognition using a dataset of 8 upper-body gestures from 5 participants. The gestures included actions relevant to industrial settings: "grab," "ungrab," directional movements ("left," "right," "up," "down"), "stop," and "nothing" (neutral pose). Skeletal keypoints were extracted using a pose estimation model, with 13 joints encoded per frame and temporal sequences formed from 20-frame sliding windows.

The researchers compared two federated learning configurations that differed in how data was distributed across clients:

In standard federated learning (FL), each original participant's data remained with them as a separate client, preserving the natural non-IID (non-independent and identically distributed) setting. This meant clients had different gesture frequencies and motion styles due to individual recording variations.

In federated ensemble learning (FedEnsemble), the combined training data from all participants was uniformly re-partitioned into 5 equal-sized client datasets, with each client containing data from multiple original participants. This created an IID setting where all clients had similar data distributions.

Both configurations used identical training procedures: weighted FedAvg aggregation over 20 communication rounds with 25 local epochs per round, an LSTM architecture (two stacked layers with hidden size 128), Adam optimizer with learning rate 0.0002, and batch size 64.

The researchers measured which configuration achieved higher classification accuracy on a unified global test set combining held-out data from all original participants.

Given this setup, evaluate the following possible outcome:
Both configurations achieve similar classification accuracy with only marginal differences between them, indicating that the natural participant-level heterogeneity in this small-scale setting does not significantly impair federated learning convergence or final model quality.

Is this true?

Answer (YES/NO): YES